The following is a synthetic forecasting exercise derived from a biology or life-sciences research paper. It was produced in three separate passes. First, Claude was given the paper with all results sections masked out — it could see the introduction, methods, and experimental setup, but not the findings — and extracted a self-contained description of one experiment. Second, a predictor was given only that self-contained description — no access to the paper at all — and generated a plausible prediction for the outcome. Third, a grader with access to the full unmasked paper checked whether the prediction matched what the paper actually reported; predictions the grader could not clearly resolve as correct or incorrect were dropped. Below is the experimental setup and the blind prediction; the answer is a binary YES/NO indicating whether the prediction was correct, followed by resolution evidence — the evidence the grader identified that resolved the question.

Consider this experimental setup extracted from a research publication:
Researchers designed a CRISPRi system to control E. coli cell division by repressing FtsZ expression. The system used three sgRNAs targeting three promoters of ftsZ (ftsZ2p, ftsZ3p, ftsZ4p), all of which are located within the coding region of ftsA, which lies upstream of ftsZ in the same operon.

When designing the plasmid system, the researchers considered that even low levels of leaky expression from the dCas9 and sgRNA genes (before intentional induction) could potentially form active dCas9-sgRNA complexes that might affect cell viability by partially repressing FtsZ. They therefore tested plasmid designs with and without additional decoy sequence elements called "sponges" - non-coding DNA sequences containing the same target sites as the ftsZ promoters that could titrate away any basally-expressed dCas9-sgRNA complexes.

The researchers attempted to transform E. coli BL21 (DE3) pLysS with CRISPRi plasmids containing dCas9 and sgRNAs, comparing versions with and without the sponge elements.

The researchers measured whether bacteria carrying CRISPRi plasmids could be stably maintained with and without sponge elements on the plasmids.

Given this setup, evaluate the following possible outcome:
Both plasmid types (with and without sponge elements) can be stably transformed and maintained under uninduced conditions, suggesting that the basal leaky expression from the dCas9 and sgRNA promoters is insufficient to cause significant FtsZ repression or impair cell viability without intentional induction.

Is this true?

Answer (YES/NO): NO